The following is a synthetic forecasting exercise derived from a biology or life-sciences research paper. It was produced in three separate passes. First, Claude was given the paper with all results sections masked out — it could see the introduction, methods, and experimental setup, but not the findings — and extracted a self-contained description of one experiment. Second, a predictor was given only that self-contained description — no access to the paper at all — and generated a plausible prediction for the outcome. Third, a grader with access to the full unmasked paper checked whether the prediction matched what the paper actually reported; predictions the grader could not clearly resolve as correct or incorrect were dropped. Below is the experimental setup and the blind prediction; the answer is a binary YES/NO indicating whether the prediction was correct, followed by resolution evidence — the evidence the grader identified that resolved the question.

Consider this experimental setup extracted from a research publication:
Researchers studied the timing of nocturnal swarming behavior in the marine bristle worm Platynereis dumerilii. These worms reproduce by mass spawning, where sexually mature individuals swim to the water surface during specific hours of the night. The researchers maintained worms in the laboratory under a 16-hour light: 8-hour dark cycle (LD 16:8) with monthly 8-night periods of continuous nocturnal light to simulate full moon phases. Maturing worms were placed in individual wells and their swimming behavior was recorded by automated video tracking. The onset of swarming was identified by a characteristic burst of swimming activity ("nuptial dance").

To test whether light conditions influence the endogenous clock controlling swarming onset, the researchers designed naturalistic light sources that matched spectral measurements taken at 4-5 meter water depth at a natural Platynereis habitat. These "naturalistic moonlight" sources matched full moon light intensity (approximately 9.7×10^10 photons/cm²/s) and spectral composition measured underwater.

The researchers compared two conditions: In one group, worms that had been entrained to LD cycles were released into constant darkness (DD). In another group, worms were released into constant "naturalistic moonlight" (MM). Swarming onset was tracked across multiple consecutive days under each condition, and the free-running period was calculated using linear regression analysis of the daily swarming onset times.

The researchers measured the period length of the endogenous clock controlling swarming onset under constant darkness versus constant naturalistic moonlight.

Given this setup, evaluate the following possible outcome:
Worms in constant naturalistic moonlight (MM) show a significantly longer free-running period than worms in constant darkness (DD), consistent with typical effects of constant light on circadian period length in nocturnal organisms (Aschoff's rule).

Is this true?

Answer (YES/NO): NO